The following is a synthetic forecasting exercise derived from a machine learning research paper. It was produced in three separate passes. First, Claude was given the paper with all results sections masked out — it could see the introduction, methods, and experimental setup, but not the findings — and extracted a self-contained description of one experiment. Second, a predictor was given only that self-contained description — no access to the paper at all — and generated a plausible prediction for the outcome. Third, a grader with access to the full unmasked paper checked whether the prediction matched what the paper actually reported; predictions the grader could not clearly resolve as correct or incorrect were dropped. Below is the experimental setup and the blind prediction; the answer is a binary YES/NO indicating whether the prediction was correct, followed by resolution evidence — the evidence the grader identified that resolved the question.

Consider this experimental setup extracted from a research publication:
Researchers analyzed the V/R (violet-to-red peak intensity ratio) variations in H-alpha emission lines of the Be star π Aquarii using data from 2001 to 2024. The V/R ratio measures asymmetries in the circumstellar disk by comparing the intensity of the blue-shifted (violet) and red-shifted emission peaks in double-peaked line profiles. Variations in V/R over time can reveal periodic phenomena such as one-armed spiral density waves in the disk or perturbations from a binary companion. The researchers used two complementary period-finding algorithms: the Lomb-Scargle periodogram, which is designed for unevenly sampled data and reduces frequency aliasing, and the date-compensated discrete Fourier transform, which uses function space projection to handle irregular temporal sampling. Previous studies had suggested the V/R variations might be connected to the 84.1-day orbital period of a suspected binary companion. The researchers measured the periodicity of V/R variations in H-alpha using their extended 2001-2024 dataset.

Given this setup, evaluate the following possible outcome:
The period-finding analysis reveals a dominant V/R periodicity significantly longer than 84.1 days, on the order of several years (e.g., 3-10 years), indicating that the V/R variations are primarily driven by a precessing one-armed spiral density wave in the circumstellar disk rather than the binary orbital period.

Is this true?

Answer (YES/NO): NO